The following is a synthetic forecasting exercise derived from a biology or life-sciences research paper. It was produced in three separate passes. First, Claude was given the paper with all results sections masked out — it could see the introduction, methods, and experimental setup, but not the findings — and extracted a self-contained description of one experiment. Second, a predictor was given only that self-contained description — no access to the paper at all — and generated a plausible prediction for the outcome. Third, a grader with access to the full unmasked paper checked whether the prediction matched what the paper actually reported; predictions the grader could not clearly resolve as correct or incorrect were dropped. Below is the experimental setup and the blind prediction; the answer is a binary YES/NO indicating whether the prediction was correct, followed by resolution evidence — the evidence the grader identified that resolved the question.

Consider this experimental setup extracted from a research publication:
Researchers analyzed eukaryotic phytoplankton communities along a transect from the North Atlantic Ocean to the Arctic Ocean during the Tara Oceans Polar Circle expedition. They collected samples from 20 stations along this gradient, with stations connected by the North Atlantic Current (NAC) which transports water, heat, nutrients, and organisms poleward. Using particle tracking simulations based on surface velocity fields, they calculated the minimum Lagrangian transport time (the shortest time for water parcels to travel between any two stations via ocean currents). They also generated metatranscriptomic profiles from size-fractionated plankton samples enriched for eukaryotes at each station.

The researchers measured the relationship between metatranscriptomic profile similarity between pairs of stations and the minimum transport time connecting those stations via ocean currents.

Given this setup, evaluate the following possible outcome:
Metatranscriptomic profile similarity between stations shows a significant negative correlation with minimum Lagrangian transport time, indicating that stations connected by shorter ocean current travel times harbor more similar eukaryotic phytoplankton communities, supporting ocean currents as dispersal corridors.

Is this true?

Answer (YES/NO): YES